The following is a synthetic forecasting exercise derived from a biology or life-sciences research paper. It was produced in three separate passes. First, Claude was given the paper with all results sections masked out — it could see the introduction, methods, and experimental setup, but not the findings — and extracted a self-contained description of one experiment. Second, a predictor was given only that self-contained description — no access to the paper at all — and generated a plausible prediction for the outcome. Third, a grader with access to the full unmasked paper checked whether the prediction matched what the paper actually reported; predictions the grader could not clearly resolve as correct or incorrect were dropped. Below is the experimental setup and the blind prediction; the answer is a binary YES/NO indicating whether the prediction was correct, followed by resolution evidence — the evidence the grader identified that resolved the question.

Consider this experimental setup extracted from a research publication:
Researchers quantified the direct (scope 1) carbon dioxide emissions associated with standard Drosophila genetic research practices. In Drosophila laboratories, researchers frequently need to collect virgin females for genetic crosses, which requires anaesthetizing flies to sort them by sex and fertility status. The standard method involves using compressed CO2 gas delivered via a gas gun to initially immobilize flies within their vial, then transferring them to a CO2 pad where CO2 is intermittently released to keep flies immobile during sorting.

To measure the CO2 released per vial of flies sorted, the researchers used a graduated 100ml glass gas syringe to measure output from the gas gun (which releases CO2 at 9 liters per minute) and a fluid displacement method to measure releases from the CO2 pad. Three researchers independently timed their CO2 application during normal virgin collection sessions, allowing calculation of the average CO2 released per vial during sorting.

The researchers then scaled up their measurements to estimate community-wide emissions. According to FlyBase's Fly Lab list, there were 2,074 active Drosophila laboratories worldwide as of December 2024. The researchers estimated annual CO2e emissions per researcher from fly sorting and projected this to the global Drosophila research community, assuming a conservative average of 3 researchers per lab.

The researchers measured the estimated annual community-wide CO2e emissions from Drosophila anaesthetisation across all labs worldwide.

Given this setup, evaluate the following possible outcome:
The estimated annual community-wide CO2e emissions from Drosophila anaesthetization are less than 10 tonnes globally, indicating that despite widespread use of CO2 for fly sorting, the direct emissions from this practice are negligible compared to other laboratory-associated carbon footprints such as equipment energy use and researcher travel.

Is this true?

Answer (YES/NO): NO